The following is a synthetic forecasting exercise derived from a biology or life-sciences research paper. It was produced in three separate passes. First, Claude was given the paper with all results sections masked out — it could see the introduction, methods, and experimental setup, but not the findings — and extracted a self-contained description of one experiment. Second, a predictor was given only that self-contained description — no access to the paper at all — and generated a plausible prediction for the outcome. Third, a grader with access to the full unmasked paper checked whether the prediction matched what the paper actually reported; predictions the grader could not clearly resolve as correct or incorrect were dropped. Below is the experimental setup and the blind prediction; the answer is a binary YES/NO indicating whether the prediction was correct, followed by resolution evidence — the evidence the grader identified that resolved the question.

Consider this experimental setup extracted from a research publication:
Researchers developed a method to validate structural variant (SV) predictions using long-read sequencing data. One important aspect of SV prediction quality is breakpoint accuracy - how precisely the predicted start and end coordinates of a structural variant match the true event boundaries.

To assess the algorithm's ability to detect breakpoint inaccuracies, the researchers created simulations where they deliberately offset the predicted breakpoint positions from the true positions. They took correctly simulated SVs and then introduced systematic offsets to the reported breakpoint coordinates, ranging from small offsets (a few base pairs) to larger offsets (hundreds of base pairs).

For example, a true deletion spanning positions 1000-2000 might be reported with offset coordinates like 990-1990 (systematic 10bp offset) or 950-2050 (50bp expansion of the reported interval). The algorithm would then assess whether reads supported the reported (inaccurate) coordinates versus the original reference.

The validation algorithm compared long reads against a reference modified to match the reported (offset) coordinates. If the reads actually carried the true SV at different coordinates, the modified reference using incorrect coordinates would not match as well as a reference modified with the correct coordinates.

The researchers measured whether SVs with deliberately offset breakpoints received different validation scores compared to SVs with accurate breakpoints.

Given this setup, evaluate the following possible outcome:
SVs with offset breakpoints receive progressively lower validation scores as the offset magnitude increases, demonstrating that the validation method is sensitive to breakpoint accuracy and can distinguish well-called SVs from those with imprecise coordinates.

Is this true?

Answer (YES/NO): NO